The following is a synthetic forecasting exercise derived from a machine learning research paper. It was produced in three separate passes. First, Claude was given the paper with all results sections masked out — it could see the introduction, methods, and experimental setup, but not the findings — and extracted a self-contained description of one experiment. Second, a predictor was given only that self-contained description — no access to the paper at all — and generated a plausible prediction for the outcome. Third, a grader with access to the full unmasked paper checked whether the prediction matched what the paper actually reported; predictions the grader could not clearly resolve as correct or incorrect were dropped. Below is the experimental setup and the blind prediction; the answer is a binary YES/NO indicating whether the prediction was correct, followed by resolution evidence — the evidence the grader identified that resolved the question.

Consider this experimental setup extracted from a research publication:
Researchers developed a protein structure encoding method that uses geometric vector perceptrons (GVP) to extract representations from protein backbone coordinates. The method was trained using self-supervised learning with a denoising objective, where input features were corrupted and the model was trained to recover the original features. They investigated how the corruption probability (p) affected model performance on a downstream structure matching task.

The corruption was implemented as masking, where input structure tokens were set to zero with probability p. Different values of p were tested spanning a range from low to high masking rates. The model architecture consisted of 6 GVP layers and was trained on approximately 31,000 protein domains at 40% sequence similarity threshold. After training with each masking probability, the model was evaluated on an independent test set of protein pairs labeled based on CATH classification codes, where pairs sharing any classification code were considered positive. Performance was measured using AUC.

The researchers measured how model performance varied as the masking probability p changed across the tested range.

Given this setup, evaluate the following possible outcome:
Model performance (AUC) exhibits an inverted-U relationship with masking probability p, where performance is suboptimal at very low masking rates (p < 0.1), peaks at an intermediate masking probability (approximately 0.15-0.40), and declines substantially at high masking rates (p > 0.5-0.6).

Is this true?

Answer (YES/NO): NO